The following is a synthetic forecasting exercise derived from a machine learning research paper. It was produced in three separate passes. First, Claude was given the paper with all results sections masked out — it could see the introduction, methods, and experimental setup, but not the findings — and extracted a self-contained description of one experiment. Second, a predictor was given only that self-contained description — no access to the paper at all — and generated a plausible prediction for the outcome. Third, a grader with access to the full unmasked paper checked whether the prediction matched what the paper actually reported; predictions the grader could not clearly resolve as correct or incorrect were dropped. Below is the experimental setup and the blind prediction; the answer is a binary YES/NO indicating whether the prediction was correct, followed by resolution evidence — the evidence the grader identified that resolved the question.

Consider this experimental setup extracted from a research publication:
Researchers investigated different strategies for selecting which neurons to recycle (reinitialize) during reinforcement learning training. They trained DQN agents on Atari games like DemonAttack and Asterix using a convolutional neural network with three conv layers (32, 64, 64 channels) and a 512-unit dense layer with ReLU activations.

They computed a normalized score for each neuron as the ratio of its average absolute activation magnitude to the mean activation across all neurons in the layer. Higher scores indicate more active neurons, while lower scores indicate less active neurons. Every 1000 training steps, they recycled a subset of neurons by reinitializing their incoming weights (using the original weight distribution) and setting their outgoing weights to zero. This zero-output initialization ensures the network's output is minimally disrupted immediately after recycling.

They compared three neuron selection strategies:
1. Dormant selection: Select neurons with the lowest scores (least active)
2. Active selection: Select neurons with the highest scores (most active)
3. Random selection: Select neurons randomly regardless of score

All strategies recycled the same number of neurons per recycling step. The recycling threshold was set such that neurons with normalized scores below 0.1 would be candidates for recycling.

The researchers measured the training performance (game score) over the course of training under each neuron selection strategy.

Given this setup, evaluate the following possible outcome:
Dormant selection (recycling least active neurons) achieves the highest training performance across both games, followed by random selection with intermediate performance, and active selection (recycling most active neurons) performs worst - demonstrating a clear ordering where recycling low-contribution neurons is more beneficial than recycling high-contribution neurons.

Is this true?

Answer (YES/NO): NO